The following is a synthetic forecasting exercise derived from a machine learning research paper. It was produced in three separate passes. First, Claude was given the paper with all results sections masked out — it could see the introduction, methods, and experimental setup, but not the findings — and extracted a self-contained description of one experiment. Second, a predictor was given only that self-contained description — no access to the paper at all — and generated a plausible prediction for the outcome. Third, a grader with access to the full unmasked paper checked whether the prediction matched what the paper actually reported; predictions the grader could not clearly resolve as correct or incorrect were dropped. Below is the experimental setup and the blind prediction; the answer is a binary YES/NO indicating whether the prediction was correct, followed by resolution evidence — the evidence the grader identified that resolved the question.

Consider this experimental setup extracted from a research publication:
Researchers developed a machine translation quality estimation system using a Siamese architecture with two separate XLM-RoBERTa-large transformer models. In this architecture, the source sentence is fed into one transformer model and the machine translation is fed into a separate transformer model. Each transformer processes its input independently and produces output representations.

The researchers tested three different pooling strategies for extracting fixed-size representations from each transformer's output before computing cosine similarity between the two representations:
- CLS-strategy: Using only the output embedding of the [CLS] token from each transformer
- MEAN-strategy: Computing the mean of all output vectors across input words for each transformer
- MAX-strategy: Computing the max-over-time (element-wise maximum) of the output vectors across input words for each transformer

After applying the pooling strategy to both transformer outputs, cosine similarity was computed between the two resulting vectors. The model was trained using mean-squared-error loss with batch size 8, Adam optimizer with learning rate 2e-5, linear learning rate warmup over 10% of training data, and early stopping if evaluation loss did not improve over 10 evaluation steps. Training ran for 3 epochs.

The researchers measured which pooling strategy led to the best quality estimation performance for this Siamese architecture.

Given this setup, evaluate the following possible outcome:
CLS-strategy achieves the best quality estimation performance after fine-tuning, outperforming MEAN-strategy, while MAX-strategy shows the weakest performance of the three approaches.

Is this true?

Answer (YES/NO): NO